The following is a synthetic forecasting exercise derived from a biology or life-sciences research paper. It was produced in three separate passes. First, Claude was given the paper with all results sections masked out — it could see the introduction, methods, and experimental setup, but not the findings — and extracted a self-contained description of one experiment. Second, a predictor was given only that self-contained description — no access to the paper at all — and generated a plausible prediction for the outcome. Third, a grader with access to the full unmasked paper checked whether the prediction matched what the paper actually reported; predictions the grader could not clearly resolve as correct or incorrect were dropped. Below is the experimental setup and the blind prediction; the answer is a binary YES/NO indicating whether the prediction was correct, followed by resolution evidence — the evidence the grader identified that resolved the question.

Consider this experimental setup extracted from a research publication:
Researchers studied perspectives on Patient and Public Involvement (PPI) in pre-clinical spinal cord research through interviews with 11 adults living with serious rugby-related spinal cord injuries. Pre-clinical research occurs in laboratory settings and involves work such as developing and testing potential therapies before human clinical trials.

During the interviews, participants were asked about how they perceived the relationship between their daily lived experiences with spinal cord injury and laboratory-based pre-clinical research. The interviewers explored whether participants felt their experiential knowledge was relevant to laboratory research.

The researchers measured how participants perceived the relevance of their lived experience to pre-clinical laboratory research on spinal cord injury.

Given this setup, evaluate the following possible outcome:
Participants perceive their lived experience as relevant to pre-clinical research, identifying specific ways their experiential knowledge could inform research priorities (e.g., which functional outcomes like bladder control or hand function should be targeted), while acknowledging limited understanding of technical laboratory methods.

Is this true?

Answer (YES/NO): YES